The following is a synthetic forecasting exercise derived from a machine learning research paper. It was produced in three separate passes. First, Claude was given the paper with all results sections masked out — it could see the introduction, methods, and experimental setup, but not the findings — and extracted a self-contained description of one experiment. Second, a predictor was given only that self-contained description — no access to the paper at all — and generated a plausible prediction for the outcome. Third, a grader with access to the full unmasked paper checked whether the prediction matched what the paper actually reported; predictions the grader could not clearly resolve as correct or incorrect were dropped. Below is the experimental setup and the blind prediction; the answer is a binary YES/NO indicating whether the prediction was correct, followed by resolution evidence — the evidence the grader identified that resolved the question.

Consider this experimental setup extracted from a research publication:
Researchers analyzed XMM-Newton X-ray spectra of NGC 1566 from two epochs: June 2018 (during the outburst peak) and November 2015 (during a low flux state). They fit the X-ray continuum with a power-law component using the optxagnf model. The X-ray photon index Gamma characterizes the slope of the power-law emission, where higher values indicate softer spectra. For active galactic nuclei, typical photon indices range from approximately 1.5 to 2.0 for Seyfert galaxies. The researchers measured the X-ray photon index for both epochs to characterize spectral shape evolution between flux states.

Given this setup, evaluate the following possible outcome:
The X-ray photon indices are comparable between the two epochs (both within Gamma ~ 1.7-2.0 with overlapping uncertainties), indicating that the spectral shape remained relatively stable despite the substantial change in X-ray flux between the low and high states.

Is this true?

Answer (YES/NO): NO